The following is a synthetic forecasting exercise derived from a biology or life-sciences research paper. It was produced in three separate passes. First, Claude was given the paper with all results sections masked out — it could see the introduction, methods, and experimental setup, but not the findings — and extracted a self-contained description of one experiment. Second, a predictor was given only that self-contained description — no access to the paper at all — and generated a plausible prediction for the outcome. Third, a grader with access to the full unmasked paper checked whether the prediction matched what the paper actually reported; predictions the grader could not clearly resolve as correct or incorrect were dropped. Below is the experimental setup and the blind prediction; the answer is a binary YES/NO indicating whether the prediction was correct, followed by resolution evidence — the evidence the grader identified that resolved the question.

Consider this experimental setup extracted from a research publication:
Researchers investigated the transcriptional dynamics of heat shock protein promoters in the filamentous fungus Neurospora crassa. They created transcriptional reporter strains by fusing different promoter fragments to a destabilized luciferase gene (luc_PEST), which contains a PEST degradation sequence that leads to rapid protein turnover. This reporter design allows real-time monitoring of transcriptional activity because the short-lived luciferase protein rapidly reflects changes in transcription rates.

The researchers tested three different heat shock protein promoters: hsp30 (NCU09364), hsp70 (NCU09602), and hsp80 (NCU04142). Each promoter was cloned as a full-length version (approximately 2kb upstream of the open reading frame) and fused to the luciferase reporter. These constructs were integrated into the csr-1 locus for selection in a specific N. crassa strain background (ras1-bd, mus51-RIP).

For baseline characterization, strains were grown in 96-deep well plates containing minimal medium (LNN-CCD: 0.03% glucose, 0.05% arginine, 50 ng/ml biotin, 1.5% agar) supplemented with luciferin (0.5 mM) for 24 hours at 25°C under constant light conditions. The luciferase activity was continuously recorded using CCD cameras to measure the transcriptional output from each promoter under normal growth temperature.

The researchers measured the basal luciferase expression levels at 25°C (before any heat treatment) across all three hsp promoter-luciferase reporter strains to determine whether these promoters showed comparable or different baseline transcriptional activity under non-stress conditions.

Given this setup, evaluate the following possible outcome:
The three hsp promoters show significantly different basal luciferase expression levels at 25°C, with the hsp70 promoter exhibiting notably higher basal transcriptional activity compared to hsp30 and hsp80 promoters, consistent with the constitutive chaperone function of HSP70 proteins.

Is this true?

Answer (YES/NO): NO